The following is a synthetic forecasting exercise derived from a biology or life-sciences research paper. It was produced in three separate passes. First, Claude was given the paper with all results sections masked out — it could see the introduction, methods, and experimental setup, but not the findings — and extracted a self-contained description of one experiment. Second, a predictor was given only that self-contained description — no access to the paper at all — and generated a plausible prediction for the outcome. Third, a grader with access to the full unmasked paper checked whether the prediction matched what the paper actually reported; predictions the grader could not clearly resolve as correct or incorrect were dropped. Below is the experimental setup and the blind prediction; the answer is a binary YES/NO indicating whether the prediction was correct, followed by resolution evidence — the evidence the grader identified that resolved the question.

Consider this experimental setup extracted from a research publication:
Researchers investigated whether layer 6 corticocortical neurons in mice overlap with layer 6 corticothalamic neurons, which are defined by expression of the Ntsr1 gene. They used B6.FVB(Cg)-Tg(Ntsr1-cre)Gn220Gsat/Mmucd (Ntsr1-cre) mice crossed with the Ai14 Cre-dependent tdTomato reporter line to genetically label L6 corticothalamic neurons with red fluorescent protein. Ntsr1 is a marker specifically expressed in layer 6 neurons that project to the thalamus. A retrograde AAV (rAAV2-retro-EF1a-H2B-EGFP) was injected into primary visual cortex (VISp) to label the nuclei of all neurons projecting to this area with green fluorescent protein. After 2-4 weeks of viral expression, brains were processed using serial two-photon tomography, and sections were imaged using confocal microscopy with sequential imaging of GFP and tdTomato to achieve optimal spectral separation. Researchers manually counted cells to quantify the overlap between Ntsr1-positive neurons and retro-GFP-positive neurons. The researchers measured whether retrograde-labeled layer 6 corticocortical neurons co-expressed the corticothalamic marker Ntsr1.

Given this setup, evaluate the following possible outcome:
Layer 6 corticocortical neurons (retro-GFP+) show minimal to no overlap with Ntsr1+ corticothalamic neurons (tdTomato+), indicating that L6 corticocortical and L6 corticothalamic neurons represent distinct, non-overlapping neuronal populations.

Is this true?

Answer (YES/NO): YES